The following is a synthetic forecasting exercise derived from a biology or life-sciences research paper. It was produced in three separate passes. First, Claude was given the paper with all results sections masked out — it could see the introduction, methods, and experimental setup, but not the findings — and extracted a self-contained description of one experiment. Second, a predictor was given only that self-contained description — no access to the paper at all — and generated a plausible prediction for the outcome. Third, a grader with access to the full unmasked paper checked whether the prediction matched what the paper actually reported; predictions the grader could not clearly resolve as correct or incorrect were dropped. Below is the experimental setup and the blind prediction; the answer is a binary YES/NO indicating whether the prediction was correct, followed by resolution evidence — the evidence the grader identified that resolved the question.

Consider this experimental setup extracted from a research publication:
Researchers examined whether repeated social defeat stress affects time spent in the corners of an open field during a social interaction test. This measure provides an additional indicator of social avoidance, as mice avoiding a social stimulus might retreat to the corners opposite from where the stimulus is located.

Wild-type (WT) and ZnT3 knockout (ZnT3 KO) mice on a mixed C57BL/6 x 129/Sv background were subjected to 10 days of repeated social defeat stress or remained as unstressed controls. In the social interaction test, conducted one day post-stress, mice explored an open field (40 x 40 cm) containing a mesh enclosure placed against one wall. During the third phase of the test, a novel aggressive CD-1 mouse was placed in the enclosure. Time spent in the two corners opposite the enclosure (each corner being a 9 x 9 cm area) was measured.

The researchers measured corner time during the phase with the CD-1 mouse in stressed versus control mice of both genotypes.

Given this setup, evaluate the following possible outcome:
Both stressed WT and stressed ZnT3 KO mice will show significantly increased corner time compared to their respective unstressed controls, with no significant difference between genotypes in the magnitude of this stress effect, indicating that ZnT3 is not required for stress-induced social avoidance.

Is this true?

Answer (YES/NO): YES